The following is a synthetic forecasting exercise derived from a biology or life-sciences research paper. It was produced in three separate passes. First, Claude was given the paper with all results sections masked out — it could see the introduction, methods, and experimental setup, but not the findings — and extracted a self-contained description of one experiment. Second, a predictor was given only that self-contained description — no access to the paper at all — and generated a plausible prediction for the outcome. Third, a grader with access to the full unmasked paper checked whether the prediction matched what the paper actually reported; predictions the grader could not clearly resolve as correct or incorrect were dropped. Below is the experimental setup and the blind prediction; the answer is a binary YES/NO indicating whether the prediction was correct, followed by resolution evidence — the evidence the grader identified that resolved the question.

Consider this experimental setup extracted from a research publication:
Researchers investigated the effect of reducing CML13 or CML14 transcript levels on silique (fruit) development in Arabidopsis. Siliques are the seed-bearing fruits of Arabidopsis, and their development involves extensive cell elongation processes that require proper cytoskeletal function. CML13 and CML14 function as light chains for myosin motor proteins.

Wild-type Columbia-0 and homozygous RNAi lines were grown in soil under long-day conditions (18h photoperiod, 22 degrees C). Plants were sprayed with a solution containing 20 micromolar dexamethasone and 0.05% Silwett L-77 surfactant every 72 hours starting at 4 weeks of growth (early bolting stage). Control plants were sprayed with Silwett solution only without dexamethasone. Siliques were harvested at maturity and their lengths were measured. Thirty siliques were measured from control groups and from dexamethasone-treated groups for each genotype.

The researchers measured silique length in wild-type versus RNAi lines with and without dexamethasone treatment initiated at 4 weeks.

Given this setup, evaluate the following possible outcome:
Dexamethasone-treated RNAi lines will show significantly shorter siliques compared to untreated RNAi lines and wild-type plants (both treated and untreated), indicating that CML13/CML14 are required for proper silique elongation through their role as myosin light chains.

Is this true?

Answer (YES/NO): YES